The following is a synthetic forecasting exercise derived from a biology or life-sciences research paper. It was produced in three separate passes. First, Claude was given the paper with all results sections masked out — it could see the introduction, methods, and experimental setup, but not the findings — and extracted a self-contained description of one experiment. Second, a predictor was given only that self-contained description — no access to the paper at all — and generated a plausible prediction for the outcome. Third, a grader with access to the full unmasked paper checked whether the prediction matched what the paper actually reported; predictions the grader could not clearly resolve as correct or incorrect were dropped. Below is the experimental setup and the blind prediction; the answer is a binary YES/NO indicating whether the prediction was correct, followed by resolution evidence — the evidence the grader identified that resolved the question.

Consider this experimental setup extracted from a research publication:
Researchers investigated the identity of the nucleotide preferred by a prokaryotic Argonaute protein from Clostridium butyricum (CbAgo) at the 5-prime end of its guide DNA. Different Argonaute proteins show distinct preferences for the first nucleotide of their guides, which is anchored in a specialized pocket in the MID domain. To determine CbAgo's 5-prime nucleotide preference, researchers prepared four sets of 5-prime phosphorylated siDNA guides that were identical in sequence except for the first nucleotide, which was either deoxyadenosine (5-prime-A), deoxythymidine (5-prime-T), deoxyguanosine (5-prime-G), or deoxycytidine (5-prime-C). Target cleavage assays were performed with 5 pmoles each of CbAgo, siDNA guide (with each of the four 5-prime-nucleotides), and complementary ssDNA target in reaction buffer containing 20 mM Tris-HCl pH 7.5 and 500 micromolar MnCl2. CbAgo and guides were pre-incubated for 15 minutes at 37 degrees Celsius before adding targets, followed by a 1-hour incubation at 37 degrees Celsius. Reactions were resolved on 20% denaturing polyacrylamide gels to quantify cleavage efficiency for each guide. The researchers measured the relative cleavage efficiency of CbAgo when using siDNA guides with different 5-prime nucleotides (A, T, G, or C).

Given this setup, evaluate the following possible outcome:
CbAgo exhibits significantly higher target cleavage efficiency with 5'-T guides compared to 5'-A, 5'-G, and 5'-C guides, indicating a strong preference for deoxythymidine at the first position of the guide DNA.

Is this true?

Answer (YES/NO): NO